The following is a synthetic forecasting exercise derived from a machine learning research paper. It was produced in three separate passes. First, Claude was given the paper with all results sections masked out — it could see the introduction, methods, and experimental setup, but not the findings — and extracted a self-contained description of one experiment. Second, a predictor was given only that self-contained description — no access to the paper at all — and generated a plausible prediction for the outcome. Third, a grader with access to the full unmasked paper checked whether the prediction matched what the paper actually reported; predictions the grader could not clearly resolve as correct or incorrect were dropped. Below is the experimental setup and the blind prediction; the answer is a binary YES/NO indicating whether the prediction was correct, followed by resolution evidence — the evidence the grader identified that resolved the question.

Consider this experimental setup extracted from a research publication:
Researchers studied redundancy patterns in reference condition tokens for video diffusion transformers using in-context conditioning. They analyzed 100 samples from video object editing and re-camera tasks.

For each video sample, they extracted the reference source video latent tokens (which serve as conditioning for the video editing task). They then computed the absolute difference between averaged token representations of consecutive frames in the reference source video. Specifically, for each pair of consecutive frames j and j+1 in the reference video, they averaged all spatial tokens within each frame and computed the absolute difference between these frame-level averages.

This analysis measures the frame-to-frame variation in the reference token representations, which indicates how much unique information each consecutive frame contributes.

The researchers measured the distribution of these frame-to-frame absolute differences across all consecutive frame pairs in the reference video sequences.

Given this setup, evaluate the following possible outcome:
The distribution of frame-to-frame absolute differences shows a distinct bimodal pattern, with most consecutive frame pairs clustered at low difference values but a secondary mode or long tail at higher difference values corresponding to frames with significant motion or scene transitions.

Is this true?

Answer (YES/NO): NO